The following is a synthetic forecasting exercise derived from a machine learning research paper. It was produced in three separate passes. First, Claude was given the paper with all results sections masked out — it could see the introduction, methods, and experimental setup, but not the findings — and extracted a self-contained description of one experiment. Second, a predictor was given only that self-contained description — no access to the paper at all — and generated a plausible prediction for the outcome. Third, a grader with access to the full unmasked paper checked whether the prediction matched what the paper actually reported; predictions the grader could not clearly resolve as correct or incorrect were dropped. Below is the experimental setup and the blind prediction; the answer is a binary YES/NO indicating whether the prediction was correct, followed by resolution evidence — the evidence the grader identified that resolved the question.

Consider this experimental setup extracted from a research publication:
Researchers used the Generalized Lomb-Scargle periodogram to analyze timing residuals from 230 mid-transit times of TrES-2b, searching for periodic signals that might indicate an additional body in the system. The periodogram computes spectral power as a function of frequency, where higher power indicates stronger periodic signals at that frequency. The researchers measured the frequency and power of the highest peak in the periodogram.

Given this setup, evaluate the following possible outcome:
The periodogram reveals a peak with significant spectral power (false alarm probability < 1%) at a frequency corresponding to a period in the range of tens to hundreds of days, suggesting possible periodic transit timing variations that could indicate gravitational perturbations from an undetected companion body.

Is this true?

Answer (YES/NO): NO